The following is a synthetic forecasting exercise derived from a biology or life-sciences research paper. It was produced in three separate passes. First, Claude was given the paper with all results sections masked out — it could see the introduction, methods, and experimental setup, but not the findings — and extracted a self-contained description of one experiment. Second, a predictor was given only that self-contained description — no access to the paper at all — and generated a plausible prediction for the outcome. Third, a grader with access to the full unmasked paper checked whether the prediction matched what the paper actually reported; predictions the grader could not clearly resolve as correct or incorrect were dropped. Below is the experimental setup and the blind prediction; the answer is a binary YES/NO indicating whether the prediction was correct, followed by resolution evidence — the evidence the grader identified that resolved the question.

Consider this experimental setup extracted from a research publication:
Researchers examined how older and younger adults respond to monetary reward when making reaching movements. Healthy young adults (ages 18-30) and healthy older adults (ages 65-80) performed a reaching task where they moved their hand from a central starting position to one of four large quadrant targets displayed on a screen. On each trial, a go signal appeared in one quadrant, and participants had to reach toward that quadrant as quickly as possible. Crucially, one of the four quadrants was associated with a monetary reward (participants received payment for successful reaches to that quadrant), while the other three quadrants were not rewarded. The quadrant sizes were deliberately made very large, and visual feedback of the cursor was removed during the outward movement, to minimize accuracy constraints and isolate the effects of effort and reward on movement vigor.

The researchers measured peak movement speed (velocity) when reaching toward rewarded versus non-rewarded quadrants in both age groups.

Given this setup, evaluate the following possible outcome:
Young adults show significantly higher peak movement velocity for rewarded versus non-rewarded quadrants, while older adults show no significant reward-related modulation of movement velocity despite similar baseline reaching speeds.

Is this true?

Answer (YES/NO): YES